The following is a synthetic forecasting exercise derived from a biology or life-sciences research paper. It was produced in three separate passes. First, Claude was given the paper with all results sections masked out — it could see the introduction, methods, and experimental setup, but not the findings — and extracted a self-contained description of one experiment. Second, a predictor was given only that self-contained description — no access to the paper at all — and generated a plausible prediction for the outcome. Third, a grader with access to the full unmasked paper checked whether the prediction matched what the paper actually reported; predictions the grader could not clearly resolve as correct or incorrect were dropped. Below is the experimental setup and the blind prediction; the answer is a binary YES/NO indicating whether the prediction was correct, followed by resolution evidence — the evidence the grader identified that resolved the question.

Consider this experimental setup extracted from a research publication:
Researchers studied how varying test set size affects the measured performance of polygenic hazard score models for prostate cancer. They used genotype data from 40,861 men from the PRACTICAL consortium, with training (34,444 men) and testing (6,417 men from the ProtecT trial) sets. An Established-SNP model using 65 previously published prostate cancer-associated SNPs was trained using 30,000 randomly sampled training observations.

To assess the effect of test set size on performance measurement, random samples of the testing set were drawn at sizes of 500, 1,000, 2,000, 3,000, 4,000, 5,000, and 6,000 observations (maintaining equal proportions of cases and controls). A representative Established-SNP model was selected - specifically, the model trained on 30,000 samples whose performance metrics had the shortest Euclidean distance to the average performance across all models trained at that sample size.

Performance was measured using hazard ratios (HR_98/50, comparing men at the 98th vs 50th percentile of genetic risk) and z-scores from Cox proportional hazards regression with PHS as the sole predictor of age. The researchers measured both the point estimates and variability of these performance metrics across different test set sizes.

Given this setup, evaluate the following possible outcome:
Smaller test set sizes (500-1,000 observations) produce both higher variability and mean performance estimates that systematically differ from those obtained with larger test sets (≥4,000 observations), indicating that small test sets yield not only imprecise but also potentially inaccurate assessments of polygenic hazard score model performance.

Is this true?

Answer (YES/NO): NO